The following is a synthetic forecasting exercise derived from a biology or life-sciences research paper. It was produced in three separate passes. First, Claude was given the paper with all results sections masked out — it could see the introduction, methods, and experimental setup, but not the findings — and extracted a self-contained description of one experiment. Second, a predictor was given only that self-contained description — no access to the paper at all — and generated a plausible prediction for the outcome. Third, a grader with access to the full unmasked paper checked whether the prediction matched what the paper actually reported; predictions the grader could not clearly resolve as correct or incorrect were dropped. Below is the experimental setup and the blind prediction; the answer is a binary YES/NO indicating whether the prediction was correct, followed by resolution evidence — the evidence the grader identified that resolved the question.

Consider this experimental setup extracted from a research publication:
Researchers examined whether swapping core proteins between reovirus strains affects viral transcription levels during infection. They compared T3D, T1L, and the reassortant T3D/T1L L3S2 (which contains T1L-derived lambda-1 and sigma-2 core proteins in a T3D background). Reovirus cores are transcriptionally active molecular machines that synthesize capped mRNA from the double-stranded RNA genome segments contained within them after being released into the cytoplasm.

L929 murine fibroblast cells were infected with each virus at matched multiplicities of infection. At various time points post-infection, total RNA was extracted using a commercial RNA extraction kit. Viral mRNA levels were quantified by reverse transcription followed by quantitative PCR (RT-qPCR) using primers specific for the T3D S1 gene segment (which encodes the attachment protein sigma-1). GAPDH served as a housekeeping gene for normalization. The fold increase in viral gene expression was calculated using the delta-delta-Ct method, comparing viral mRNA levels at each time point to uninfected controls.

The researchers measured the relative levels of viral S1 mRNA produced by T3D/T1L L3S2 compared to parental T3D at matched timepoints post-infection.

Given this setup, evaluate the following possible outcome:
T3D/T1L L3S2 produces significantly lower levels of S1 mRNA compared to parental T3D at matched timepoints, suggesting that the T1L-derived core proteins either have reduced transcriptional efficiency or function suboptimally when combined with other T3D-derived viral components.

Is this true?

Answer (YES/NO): NO